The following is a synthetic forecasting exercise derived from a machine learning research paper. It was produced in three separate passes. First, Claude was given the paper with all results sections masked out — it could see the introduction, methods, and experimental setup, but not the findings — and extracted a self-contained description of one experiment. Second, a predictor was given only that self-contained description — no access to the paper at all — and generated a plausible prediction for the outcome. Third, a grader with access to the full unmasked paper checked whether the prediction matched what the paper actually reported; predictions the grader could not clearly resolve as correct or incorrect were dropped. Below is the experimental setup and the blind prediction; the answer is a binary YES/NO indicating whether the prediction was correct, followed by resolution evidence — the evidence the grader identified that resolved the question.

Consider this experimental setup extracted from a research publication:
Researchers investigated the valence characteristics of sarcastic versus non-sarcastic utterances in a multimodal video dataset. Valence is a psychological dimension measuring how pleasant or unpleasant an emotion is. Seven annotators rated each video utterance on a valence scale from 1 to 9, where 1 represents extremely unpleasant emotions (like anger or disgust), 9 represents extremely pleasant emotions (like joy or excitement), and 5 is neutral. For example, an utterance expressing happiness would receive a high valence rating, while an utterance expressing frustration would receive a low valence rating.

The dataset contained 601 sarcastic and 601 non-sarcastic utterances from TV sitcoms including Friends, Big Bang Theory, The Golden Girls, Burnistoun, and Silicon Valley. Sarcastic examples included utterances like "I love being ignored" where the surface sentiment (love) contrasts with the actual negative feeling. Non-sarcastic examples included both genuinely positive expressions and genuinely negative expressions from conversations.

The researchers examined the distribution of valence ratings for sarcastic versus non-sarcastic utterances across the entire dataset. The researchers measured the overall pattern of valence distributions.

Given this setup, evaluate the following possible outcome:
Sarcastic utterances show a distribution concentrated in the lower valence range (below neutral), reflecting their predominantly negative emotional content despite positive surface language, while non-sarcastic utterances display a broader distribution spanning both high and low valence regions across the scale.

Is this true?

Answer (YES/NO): YES